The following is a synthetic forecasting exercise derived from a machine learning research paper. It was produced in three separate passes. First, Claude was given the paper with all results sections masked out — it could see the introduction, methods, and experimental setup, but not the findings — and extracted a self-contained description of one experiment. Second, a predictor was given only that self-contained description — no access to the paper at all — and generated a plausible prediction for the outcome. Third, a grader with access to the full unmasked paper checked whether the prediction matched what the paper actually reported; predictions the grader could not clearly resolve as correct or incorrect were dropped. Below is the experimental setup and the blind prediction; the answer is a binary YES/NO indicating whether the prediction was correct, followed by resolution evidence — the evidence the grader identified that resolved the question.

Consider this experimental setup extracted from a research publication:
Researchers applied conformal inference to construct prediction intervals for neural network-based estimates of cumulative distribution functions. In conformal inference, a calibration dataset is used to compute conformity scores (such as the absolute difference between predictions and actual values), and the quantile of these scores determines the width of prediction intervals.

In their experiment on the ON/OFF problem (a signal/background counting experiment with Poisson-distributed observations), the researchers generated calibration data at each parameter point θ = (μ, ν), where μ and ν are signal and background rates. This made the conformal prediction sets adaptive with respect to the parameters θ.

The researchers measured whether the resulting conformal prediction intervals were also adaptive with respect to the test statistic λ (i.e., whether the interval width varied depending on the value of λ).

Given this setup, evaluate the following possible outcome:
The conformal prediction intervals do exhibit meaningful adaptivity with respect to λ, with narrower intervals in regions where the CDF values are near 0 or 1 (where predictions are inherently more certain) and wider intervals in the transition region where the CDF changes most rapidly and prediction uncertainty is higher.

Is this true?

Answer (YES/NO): NO